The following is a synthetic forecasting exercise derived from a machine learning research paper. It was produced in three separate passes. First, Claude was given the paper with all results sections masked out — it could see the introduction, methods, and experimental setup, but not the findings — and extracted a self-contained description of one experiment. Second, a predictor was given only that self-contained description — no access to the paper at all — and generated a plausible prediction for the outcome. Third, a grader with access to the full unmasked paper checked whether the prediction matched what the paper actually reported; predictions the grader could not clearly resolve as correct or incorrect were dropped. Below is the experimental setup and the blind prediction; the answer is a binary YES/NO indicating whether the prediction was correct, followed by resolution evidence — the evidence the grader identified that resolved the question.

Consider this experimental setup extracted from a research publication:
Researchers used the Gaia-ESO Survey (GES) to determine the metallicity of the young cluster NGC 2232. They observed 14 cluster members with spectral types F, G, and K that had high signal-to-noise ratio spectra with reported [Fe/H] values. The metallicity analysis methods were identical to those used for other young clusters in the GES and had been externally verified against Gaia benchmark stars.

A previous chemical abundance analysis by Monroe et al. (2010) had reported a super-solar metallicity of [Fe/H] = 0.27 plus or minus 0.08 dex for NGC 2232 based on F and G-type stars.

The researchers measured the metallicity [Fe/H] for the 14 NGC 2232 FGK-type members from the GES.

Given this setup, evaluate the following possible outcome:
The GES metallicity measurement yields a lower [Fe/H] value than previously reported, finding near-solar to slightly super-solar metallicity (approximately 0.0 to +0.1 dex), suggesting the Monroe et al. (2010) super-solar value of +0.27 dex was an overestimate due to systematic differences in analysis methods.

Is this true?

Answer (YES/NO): YES